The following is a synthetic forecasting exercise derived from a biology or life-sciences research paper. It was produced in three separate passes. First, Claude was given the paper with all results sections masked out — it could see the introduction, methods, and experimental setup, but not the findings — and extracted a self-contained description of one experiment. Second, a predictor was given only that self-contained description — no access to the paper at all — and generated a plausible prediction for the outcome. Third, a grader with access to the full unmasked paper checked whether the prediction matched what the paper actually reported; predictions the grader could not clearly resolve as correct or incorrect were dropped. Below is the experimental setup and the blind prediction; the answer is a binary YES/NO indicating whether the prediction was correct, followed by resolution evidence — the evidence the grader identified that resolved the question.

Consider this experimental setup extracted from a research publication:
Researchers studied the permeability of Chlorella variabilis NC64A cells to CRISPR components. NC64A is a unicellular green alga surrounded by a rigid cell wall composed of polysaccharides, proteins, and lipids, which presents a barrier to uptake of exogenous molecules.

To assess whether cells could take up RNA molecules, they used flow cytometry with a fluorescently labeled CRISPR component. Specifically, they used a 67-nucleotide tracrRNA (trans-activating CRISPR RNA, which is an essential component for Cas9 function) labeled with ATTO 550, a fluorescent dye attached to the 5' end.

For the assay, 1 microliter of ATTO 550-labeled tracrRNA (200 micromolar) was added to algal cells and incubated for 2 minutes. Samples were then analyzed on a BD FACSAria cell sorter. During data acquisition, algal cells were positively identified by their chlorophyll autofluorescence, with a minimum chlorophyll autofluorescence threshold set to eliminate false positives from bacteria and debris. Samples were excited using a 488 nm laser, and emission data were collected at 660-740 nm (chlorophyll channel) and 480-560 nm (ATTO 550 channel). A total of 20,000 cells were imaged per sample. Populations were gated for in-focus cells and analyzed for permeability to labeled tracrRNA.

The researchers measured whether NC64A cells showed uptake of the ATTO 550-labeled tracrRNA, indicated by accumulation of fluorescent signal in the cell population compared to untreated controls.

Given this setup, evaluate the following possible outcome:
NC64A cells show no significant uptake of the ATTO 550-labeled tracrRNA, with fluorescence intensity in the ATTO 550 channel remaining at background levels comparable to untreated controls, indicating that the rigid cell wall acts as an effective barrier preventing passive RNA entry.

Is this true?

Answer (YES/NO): YES